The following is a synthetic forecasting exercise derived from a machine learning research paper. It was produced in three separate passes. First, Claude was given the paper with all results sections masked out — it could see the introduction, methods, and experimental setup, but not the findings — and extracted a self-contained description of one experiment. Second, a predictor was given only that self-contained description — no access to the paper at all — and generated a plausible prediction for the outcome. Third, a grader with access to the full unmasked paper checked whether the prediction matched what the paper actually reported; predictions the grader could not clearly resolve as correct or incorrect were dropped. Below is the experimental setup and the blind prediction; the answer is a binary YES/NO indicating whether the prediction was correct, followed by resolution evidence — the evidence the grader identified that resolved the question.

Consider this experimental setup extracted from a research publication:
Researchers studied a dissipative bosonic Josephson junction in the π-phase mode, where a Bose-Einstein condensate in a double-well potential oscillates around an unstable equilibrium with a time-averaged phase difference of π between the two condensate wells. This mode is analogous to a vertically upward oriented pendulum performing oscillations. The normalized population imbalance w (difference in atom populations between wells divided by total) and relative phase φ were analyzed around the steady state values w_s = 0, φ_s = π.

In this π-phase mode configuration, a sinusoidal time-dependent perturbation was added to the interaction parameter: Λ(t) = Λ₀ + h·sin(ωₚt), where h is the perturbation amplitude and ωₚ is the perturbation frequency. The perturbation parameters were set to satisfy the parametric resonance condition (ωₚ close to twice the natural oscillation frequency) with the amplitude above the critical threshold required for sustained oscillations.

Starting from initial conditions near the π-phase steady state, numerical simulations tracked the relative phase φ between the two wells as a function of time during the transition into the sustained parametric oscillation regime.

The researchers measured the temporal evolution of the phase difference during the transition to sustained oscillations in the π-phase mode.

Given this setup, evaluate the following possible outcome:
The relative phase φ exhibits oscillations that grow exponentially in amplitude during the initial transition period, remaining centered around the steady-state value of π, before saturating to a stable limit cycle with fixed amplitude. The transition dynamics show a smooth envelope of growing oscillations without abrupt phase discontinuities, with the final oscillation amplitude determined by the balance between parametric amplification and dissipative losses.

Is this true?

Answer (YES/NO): NO